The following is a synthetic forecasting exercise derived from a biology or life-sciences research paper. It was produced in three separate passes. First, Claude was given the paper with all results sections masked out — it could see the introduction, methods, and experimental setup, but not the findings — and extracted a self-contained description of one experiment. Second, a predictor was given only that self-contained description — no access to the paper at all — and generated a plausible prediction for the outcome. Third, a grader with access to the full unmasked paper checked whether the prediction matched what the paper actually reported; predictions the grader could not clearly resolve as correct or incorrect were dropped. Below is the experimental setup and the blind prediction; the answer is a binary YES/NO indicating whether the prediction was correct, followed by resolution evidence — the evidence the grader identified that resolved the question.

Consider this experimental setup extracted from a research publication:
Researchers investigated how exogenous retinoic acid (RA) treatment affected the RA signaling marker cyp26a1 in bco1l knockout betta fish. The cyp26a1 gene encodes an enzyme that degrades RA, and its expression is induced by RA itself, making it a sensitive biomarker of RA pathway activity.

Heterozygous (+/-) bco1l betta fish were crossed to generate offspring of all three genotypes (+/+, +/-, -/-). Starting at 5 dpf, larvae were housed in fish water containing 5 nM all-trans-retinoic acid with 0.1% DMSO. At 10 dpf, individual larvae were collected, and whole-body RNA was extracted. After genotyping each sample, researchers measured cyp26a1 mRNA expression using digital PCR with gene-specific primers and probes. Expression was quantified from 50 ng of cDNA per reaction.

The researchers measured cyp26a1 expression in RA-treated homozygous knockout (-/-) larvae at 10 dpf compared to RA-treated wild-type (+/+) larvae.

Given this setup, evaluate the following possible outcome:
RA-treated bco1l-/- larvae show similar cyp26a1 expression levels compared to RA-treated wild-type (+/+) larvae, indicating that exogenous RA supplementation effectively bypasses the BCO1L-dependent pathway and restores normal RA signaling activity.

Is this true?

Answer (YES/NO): YES